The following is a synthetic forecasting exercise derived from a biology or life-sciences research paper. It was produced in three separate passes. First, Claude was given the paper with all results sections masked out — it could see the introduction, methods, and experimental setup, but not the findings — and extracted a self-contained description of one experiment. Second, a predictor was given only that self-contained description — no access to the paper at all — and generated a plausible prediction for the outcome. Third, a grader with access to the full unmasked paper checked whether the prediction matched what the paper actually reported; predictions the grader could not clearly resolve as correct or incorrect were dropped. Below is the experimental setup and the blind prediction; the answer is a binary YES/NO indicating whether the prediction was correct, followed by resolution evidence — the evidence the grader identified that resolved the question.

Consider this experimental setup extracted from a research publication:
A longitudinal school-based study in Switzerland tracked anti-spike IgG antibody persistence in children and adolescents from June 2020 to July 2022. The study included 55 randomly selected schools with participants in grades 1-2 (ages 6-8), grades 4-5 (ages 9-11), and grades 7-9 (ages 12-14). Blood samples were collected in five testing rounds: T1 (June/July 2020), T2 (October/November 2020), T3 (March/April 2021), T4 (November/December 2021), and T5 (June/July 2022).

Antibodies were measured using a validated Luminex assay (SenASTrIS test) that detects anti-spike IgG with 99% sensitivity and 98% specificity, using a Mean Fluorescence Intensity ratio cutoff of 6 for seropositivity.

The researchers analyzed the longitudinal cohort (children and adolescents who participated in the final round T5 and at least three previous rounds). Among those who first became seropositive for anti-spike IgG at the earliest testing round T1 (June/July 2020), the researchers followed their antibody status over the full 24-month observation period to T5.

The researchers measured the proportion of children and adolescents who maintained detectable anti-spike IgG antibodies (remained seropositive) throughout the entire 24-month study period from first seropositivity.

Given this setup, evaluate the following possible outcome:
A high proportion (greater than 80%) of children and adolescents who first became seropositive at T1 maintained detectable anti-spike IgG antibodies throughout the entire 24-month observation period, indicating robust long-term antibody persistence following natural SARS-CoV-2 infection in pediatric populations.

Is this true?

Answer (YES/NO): NO